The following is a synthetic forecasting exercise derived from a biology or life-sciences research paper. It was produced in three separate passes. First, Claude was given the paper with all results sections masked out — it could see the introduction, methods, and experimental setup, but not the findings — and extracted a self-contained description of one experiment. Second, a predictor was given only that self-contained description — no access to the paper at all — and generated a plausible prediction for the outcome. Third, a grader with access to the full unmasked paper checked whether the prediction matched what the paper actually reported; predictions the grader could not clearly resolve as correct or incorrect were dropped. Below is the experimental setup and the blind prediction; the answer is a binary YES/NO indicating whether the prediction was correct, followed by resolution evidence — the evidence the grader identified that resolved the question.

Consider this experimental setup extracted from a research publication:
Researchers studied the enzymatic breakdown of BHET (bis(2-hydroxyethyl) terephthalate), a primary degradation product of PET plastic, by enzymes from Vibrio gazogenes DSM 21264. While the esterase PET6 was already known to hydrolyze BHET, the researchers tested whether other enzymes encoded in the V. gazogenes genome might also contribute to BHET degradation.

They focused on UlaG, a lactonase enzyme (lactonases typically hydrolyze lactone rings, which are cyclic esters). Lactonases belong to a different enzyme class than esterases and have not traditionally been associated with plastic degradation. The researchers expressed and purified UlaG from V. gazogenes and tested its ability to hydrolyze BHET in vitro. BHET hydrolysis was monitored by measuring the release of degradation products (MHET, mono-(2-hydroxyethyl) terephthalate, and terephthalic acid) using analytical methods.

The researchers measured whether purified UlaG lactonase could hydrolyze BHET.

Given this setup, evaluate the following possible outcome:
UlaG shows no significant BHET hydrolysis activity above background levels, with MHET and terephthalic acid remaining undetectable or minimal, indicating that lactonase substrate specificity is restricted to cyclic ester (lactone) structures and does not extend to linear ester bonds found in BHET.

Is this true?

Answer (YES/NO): NO